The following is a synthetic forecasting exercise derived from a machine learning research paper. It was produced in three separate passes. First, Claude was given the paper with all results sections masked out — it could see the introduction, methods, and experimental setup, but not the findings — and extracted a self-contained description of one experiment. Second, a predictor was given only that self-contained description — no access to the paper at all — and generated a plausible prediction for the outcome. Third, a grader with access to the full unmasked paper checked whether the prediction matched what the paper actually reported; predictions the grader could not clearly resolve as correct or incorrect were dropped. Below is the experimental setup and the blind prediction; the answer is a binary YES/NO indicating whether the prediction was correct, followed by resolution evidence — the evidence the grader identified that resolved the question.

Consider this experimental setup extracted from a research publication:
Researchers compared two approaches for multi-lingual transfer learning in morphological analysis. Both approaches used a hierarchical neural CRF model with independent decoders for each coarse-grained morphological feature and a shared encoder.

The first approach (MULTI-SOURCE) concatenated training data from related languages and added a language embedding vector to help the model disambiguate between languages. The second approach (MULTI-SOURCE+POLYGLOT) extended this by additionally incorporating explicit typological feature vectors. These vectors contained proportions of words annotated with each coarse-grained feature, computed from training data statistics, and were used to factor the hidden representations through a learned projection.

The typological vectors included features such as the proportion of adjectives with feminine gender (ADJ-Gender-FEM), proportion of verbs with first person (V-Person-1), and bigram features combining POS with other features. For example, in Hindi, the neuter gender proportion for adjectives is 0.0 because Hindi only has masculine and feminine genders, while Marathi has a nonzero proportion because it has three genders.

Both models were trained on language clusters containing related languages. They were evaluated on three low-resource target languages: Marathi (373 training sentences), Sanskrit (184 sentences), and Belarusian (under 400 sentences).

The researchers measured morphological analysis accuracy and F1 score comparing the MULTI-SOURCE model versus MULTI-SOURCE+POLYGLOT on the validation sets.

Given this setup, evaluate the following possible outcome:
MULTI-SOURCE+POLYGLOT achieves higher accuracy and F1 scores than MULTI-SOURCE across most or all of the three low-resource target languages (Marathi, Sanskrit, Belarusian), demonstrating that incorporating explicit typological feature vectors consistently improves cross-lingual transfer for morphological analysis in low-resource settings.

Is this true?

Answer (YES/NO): NO